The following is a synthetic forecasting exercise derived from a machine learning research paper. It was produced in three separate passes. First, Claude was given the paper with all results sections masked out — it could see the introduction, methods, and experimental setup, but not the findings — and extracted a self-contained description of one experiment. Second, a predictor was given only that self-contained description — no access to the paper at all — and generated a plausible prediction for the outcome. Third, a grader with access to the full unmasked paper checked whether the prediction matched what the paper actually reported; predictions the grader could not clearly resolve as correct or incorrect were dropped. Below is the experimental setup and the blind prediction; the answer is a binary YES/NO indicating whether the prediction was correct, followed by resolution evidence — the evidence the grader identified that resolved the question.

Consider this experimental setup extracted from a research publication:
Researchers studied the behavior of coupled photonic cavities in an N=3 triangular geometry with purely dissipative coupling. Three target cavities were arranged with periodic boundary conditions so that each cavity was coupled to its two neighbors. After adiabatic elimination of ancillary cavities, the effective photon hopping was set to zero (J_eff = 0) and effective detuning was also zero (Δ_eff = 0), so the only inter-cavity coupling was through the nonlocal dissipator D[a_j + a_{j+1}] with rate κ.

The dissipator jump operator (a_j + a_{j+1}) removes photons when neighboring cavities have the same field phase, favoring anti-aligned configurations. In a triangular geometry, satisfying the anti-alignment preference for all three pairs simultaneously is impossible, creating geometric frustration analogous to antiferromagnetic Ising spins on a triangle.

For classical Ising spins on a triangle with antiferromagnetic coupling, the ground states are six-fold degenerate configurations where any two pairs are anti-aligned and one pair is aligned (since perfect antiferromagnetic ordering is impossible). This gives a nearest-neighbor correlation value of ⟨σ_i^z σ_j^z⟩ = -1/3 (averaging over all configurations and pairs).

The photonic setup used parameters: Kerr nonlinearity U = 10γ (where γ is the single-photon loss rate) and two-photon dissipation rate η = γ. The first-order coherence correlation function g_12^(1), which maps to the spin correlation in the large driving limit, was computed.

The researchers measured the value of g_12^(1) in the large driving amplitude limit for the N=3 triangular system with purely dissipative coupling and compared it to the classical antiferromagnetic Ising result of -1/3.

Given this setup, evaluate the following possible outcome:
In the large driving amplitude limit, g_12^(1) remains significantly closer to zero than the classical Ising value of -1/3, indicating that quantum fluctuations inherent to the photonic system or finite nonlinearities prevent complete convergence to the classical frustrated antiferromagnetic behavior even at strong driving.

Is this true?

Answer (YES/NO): NO